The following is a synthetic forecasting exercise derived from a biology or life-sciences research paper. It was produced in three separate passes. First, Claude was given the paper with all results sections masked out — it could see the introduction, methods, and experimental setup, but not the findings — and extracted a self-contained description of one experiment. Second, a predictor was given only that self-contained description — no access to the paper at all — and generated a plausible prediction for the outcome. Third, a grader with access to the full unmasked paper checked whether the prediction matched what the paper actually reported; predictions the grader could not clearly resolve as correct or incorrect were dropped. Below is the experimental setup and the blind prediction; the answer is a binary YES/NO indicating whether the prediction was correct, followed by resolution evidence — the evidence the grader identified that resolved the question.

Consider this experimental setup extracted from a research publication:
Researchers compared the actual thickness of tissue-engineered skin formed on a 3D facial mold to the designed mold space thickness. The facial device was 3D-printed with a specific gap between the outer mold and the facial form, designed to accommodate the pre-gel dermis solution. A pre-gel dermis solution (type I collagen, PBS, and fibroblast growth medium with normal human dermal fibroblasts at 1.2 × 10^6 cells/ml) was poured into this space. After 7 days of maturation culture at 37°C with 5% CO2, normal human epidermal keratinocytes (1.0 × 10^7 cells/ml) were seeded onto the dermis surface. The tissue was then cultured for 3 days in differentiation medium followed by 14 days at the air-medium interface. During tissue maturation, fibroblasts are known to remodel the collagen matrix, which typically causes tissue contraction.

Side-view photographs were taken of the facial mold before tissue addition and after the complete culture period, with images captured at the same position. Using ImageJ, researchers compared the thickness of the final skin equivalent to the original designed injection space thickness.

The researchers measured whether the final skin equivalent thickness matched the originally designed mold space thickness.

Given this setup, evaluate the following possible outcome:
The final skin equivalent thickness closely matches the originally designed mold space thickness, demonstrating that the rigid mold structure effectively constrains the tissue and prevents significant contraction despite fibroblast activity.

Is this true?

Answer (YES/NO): NO